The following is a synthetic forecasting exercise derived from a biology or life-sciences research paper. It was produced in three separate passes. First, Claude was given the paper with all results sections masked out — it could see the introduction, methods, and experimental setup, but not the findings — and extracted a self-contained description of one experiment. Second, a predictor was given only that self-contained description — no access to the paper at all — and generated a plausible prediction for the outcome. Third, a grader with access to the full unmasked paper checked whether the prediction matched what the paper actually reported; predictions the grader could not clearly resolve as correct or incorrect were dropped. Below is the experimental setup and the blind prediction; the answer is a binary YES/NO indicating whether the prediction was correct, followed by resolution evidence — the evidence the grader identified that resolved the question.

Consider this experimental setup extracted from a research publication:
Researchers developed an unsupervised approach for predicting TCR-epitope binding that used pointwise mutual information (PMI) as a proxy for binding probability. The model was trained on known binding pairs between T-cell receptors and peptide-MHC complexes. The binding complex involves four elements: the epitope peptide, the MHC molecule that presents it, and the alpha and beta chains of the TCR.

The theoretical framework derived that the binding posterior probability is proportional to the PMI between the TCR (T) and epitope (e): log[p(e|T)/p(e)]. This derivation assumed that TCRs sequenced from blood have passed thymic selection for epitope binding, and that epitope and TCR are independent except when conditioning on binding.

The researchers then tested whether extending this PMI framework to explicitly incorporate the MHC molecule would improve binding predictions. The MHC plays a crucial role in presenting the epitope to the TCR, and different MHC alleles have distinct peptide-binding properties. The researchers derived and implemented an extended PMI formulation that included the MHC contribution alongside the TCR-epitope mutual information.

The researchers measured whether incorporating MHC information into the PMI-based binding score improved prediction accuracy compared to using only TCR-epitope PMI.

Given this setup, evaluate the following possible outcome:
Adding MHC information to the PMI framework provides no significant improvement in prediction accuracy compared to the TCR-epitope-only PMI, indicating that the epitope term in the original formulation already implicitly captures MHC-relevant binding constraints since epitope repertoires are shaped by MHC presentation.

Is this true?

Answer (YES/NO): YES